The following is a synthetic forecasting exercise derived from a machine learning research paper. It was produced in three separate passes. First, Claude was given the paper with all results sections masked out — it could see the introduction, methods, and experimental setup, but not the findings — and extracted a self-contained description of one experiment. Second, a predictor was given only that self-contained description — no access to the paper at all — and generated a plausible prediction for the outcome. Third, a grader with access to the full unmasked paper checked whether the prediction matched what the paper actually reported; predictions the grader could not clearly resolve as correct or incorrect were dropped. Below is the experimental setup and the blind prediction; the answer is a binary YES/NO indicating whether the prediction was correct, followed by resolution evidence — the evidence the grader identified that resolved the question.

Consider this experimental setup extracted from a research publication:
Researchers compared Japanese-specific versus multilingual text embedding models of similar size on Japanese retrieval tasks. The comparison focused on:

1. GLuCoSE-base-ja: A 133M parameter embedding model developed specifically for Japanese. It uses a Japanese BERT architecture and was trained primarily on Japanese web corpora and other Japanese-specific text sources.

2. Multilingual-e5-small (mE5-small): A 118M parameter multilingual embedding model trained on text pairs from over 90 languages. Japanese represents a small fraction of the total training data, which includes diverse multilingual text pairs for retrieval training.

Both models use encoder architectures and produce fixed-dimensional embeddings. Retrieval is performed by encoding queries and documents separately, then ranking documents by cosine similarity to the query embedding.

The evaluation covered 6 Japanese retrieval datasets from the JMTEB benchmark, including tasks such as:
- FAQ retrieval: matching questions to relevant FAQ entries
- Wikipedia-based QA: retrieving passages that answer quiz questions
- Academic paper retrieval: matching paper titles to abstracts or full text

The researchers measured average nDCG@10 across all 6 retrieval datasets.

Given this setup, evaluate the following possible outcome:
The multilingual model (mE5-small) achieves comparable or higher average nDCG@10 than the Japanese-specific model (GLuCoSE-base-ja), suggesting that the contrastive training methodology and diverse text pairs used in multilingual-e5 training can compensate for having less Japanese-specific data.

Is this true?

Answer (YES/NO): YES